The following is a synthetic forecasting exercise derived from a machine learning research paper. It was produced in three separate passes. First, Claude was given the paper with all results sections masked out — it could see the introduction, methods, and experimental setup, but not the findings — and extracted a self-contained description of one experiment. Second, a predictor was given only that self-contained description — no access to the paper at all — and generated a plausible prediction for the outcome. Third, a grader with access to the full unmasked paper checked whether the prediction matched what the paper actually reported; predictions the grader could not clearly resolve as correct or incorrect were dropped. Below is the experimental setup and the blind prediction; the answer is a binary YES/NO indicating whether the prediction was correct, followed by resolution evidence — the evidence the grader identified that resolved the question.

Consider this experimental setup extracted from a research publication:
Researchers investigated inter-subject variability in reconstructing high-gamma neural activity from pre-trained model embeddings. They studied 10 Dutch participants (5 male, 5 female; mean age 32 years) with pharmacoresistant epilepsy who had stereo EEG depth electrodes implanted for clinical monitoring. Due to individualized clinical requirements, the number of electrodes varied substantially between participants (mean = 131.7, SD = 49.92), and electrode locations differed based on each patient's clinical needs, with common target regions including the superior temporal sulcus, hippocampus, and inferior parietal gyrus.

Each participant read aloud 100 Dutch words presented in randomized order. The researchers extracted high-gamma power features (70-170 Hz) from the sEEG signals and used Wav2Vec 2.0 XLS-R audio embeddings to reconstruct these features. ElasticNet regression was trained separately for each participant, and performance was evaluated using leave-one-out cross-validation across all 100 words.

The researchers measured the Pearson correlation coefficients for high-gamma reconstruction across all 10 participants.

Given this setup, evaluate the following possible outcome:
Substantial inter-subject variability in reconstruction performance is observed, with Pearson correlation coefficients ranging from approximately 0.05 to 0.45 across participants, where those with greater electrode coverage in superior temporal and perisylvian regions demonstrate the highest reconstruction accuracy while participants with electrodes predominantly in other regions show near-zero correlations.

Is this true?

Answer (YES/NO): NO